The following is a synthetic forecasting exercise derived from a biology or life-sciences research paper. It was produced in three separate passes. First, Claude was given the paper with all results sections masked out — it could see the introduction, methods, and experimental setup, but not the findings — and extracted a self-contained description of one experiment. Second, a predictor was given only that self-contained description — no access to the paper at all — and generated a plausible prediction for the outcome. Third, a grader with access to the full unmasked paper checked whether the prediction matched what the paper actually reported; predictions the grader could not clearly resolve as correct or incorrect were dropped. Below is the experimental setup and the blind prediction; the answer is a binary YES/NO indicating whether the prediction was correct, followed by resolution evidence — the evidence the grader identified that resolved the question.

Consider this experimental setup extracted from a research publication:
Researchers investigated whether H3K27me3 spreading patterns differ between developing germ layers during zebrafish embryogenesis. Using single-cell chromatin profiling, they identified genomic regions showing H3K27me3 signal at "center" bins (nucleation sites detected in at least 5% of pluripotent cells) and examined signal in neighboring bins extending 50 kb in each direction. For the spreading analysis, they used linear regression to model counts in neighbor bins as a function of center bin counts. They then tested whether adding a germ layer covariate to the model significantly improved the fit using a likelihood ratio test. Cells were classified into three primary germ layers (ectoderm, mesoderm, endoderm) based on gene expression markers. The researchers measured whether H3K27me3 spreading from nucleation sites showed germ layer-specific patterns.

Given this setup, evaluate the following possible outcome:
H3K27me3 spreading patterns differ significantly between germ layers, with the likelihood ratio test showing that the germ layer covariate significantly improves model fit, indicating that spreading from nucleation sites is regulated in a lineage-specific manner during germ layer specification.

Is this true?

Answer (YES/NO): NO